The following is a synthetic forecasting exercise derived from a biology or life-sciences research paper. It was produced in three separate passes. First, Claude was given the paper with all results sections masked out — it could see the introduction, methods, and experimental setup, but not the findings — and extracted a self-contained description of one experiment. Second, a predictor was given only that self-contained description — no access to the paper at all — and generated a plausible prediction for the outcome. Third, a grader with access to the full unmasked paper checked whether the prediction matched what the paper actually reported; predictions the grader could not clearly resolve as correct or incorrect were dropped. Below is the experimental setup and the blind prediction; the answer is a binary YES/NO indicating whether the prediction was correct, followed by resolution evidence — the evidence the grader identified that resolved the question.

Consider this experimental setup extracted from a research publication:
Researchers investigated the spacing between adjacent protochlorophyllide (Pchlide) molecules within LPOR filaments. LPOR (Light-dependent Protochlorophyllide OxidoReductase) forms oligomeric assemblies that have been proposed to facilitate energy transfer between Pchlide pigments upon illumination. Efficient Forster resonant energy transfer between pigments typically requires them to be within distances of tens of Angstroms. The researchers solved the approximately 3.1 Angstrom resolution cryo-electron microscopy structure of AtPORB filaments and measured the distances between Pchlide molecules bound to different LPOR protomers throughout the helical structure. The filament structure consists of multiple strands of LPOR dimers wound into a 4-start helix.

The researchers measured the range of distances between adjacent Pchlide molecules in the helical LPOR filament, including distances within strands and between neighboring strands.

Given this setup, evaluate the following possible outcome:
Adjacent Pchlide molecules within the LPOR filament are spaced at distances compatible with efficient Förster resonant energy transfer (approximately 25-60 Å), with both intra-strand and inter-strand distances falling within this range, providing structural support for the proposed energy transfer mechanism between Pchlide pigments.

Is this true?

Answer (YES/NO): NO